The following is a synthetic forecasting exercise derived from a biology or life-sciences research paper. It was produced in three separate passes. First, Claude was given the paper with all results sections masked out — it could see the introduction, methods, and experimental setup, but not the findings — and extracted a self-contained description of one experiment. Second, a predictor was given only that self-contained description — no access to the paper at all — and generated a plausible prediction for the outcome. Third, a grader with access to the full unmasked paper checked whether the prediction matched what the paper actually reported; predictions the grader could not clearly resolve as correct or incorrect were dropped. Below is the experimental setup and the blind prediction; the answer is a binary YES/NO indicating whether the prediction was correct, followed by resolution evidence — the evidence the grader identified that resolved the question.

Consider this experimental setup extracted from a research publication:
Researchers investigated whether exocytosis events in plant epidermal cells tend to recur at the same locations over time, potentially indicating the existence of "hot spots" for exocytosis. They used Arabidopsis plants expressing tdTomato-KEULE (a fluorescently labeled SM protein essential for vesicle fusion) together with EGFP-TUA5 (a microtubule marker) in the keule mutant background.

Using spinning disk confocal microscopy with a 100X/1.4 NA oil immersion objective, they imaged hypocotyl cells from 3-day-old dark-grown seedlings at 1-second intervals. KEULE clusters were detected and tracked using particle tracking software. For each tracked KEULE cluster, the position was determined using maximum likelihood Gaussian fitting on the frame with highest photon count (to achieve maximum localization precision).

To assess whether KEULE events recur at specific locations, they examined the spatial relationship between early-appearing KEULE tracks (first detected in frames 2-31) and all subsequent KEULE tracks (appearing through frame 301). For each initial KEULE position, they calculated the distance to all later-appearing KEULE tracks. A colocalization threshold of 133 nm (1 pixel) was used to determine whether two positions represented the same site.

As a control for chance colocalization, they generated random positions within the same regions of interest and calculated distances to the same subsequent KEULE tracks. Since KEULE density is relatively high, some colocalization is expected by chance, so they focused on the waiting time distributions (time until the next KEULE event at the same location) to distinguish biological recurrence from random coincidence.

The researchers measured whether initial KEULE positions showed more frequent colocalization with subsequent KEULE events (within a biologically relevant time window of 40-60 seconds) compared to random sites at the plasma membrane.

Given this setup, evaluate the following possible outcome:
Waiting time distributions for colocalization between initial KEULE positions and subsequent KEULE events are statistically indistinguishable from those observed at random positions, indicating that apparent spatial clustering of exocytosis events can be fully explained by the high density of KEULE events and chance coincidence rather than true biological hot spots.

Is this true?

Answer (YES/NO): NO